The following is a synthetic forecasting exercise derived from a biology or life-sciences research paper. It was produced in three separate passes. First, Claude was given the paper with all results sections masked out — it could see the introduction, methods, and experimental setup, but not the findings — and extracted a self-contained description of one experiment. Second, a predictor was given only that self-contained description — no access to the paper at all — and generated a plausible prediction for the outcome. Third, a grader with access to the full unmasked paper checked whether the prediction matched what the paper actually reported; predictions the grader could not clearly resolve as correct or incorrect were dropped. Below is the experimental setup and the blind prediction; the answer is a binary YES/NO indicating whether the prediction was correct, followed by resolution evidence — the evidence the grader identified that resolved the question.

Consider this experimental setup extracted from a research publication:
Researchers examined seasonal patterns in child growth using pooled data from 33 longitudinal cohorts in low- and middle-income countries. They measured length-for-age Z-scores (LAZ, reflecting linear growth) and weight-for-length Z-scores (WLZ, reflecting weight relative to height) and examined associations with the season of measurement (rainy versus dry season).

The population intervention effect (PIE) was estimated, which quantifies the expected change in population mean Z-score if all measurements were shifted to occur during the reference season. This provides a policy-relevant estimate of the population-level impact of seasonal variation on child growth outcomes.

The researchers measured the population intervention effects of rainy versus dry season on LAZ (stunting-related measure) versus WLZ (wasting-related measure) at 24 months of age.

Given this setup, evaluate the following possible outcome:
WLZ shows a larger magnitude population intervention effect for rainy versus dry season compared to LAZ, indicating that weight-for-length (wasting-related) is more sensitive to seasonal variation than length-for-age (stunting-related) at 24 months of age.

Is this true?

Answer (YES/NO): YES